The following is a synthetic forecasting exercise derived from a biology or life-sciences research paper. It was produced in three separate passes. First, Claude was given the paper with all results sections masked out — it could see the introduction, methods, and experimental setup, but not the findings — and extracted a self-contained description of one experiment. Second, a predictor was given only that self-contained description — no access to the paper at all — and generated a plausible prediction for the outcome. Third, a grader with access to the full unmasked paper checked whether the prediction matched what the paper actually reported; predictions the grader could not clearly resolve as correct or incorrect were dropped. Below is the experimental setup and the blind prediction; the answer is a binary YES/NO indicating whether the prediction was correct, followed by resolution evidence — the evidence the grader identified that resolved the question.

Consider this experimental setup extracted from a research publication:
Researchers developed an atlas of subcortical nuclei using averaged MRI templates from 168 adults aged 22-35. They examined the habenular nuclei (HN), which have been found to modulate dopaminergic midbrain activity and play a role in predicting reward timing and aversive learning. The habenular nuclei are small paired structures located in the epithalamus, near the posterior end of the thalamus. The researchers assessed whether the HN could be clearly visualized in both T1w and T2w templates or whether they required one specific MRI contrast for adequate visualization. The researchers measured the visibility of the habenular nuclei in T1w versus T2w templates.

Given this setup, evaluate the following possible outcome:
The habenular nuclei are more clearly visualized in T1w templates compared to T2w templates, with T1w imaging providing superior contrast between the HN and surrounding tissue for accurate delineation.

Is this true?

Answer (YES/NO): NO